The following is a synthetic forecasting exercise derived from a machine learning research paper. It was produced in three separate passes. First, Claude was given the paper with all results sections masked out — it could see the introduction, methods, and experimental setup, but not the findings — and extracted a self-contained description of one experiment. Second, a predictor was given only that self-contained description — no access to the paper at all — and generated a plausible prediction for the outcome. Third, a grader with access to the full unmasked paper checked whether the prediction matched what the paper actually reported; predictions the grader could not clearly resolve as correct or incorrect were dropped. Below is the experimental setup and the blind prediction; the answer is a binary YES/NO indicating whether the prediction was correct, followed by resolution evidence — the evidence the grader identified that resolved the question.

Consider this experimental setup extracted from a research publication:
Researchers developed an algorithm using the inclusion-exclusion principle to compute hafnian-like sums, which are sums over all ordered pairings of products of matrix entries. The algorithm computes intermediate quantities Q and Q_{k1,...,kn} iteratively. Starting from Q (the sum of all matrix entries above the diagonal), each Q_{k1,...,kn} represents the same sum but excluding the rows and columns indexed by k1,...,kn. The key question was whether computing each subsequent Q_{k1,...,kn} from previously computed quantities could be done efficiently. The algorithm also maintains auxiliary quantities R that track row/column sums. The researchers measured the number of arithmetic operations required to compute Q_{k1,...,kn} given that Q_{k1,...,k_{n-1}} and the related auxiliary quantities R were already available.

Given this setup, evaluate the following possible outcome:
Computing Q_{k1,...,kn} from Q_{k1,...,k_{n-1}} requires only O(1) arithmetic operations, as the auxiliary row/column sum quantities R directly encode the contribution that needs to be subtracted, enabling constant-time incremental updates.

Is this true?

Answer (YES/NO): YES